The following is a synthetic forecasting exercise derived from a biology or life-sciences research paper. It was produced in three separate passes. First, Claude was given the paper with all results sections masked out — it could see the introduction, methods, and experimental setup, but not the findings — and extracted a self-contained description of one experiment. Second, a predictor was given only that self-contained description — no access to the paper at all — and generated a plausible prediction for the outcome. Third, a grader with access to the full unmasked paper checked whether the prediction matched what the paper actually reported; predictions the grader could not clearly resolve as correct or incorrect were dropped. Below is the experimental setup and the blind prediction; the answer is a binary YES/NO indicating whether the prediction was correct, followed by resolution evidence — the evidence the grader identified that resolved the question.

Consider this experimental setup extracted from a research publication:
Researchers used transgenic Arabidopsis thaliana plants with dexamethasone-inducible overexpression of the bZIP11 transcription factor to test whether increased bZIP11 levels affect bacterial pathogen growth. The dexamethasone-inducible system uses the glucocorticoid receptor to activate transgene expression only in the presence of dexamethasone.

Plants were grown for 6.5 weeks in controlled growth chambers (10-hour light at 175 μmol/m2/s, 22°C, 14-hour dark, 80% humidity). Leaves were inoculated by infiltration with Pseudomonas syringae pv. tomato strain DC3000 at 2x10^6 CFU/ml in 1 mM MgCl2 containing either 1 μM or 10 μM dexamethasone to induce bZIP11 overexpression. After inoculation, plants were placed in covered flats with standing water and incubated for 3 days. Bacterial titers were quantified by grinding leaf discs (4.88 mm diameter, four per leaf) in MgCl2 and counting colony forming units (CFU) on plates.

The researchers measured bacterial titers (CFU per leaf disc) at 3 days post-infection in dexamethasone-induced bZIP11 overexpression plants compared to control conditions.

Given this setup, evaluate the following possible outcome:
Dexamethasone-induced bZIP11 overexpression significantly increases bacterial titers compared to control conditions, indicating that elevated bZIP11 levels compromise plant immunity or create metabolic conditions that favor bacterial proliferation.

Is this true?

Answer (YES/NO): YES